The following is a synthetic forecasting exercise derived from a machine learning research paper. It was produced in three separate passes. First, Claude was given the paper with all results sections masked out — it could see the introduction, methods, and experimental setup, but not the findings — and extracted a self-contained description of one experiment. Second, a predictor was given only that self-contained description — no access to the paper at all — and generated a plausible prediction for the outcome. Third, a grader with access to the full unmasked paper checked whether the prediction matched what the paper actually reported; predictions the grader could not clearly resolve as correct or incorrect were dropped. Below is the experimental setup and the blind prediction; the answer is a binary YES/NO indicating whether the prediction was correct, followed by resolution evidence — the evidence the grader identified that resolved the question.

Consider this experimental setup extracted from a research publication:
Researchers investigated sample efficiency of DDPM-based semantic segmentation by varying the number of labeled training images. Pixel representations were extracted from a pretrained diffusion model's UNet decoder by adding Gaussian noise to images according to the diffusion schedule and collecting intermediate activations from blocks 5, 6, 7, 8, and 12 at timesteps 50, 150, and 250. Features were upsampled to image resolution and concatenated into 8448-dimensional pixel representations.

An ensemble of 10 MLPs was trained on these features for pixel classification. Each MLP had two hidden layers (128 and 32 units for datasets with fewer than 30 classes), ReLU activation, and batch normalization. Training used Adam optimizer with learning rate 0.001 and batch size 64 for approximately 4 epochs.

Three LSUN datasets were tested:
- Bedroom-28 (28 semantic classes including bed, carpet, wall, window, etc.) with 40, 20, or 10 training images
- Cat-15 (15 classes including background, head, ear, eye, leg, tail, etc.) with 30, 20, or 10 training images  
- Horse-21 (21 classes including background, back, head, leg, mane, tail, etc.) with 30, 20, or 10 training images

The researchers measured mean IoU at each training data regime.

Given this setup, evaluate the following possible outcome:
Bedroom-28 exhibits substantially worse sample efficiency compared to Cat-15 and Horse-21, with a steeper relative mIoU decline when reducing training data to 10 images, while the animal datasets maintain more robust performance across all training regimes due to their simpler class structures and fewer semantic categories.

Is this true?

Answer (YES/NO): NO